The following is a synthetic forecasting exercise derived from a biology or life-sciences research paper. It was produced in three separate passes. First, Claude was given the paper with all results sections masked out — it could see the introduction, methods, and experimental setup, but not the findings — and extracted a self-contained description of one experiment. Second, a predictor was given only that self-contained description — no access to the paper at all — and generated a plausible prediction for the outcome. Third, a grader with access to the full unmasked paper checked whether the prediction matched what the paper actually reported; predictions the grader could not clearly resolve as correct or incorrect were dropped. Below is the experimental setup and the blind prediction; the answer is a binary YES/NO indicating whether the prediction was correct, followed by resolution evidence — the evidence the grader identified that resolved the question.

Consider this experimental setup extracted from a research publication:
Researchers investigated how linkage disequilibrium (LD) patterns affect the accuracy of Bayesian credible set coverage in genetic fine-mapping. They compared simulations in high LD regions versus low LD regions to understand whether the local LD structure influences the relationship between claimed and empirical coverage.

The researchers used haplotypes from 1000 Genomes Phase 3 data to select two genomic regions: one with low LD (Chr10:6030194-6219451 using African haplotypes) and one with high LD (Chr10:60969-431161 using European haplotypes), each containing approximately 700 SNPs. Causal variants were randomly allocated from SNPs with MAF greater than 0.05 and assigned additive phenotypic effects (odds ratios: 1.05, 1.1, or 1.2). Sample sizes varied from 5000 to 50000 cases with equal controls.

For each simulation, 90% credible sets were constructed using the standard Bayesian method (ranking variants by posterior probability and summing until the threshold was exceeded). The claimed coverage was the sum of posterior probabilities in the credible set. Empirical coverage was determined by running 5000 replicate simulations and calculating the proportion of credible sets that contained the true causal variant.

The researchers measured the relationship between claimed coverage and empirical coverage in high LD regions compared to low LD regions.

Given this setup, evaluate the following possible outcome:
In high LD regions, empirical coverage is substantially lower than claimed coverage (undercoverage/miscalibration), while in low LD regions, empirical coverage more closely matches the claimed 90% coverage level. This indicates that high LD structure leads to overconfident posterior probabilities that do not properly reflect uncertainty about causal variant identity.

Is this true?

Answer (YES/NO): NO